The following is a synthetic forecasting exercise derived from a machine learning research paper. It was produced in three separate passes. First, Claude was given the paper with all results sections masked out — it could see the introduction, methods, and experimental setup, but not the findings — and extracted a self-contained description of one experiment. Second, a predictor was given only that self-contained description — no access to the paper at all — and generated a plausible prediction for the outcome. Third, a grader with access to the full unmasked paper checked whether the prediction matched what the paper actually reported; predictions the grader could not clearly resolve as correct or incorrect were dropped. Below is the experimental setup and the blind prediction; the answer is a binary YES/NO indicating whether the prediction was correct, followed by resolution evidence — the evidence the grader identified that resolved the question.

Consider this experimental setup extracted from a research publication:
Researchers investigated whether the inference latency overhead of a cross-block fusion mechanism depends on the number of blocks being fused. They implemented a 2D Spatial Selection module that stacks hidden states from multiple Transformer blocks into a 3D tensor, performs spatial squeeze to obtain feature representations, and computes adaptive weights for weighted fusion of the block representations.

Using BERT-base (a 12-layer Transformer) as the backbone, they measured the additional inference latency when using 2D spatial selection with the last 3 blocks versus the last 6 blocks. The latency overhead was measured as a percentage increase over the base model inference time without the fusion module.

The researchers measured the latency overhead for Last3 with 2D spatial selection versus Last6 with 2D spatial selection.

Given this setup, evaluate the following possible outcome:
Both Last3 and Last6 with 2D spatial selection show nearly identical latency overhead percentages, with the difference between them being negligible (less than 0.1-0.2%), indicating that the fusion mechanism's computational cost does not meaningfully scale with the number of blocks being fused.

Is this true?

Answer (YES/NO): YES